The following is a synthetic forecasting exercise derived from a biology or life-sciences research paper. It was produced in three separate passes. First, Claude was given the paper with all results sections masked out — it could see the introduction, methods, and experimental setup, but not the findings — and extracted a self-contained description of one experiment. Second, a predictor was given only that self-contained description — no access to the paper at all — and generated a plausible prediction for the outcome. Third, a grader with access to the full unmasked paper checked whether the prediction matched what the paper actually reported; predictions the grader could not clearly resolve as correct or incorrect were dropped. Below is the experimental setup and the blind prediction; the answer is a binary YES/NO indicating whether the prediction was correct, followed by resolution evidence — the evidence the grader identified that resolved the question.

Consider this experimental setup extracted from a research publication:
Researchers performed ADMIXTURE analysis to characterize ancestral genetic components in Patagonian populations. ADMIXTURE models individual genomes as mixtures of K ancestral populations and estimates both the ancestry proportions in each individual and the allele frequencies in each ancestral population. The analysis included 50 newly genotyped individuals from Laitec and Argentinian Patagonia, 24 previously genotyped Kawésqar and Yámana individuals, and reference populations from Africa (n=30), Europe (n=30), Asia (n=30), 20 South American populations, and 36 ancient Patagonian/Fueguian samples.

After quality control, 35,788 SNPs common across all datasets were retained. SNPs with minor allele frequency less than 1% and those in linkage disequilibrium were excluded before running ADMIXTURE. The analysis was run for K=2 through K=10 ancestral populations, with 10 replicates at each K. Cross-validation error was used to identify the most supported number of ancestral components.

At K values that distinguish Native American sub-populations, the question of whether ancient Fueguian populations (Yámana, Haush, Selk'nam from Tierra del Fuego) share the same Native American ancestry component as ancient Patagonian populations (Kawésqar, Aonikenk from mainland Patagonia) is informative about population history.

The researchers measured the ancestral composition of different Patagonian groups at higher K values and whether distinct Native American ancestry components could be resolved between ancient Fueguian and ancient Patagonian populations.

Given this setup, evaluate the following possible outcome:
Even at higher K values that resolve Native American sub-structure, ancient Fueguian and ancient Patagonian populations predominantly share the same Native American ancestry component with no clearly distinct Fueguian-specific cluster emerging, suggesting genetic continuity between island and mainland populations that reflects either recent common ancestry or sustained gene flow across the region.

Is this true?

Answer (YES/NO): YES